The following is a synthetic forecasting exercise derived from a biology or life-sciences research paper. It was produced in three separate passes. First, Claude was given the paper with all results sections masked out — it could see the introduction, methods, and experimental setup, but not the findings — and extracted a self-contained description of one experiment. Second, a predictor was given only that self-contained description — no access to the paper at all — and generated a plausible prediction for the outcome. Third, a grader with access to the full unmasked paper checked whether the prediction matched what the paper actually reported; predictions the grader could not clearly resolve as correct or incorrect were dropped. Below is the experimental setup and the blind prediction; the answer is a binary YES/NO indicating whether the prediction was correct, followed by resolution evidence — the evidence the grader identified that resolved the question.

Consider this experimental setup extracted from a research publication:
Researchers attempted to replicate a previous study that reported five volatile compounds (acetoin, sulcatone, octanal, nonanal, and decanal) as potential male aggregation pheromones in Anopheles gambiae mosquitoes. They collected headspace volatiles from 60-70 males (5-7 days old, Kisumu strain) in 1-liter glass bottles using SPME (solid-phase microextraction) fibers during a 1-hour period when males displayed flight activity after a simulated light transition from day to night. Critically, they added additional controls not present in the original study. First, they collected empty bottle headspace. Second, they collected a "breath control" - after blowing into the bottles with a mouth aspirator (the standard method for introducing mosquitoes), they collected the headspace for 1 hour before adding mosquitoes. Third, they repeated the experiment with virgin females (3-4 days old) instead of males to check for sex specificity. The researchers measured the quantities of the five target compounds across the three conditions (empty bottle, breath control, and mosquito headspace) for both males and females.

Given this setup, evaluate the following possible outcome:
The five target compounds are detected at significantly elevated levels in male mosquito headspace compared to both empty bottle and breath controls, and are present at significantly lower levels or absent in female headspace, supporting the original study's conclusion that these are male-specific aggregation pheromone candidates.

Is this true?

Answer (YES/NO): NO